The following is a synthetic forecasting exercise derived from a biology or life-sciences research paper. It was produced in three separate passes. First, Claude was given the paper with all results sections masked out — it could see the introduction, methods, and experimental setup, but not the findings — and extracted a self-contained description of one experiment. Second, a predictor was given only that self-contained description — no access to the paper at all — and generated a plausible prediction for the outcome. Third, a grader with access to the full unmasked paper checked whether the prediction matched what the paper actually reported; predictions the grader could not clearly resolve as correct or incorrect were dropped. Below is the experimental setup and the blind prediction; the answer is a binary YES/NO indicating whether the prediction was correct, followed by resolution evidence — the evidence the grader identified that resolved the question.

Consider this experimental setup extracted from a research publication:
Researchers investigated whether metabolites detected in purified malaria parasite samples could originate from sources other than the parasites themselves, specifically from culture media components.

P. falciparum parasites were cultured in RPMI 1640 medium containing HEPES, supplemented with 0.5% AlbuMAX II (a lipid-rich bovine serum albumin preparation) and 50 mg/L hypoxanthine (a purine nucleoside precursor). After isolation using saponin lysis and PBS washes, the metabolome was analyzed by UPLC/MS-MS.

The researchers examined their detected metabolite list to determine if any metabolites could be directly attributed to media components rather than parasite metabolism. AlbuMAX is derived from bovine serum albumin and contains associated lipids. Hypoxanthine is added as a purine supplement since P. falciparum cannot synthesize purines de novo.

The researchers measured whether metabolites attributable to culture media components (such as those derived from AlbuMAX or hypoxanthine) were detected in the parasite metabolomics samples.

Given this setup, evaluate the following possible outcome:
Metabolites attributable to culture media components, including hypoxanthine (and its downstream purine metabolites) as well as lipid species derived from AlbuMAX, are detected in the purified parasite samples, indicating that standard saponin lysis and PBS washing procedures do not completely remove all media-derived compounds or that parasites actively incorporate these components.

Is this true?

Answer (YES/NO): NO